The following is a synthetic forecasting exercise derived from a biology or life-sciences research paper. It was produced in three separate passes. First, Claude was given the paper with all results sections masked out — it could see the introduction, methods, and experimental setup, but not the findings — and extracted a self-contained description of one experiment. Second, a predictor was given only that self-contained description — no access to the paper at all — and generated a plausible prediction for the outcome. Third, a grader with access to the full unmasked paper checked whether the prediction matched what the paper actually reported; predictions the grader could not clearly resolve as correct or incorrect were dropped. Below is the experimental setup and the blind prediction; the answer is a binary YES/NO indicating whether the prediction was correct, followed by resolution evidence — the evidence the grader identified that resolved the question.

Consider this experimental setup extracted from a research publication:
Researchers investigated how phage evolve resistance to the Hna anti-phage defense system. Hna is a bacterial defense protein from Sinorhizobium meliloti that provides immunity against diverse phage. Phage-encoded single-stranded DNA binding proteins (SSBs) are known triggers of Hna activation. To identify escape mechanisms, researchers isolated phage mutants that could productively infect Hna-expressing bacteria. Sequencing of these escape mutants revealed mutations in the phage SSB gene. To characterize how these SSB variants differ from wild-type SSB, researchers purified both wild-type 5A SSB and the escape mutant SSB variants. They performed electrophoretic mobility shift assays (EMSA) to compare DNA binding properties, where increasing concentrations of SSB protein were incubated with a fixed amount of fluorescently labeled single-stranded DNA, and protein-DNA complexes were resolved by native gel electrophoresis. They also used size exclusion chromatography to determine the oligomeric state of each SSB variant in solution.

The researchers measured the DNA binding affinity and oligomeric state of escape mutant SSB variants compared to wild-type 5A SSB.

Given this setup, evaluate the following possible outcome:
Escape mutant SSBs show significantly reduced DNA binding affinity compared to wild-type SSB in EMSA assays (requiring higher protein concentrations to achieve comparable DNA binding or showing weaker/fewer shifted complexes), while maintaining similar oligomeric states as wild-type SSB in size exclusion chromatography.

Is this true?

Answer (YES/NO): NO